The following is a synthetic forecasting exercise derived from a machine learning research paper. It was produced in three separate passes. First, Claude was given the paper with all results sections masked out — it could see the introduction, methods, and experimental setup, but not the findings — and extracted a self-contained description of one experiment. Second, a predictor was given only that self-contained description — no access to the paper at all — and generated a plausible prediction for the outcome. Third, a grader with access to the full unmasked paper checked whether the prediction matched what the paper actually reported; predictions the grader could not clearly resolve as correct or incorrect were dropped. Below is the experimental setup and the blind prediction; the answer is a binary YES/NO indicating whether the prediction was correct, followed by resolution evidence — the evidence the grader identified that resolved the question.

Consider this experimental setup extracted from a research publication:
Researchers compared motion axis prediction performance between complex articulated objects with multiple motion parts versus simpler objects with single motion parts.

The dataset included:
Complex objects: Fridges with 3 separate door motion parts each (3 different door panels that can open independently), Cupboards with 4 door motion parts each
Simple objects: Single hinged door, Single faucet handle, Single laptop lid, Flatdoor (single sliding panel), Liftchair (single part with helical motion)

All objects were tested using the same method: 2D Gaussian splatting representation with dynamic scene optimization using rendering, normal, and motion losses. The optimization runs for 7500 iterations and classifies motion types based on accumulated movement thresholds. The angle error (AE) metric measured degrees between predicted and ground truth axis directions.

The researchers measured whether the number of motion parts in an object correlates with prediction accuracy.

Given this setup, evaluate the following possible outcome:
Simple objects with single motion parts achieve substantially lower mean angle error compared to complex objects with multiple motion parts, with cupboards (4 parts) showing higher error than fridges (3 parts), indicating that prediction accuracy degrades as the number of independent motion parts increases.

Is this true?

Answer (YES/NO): NO